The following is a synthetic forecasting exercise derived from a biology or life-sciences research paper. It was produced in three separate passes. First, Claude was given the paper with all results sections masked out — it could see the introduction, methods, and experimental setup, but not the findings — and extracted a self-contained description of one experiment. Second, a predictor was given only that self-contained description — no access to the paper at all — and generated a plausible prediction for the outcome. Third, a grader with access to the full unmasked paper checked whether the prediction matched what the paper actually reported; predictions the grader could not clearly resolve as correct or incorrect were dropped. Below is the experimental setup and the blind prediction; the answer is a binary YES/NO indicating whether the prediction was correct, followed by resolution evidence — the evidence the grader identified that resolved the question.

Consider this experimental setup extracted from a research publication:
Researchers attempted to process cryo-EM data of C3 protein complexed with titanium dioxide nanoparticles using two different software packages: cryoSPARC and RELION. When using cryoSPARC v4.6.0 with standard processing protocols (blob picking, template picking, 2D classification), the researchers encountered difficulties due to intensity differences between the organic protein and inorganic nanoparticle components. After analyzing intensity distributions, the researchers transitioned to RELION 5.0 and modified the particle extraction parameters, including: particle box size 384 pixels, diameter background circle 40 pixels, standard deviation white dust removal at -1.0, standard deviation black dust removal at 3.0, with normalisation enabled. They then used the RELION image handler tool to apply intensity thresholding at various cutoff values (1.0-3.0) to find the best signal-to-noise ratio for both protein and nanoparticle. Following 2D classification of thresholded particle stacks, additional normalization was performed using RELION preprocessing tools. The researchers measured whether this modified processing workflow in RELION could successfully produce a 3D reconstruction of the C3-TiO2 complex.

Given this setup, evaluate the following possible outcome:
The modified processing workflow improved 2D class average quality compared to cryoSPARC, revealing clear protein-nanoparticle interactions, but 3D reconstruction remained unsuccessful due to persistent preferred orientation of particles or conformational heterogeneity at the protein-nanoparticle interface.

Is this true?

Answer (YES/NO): NO